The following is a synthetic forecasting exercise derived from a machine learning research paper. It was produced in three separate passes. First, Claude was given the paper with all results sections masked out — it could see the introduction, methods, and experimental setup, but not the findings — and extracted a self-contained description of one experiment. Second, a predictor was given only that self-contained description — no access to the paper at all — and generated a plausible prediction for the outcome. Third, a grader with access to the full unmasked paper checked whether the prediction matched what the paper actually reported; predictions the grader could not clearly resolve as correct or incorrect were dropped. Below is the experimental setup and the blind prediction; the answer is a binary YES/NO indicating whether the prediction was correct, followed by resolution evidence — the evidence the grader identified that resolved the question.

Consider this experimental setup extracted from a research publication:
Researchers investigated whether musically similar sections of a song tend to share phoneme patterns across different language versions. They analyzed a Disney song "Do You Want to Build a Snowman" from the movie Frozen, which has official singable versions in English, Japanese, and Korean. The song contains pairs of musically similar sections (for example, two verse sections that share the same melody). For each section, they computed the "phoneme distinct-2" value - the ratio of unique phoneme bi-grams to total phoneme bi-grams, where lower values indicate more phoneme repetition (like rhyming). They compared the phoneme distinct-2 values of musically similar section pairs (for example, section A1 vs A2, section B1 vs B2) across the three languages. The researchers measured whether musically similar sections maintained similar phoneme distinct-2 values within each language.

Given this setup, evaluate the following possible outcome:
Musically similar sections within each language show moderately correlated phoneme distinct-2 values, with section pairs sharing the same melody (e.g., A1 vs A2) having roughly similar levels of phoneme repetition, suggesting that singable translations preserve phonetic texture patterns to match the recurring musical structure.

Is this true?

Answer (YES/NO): YES